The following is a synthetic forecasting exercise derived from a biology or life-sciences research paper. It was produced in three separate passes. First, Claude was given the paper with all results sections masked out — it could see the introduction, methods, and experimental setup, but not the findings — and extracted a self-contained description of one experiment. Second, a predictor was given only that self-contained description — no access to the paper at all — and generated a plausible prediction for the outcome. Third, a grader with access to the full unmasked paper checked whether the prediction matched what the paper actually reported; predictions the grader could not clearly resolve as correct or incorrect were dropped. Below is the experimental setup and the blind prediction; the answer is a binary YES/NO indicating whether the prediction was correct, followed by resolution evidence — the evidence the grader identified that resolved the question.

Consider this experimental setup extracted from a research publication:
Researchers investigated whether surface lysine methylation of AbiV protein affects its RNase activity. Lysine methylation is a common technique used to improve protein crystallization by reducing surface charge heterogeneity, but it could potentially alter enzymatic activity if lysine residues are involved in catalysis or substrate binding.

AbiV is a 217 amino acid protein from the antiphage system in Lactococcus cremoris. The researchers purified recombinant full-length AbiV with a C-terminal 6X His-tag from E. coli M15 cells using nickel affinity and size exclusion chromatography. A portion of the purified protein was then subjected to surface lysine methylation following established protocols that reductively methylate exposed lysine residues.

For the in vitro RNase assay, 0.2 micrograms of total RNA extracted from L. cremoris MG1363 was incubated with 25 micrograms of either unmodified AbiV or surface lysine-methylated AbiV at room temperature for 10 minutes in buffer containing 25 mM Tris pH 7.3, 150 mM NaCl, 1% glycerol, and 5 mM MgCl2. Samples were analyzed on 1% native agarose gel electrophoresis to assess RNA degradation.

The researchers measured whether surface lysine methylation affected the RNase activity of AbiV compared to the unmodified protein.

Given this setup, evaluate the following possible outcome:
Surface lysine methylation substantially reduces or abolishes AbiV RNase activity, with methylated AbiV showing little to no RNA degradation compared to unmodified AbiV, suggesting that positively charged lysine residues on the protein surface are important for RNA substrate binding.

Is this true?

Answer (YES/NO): YES